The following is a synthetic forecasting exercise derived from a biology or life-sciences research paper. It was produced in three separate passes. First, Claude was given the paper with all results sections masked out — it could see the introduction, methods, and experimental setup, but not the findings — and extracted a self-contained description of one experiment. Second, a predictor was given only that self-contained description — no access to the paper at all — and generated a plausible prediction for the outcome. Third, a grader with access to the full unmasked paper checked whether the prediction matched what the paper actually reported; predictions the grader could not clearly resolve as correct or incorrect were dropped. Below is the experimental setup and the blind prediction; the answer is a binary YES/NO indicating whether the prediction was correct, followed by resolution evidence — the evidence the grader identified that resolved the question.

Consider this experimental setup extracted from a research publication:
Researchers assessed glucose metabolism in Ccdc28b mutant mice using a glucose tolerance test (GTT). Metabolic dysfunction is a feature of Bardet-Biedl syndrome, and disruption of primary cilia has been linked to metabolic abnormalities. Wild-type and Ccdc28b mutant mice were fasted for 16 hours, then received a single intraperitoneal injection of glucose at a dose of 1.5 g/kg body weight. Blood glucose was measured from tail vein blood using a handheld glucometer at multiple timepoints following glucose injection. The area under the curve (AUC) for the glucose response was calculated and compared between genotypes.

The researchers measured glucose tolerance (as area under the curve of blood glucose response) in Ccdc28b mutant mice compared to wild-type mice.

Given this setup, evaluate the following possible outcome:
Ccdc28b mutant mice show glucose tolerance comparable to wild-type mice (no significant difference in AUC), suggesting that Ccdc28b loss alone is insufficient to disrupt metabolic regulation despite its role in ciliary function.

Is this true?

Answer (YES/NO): NO